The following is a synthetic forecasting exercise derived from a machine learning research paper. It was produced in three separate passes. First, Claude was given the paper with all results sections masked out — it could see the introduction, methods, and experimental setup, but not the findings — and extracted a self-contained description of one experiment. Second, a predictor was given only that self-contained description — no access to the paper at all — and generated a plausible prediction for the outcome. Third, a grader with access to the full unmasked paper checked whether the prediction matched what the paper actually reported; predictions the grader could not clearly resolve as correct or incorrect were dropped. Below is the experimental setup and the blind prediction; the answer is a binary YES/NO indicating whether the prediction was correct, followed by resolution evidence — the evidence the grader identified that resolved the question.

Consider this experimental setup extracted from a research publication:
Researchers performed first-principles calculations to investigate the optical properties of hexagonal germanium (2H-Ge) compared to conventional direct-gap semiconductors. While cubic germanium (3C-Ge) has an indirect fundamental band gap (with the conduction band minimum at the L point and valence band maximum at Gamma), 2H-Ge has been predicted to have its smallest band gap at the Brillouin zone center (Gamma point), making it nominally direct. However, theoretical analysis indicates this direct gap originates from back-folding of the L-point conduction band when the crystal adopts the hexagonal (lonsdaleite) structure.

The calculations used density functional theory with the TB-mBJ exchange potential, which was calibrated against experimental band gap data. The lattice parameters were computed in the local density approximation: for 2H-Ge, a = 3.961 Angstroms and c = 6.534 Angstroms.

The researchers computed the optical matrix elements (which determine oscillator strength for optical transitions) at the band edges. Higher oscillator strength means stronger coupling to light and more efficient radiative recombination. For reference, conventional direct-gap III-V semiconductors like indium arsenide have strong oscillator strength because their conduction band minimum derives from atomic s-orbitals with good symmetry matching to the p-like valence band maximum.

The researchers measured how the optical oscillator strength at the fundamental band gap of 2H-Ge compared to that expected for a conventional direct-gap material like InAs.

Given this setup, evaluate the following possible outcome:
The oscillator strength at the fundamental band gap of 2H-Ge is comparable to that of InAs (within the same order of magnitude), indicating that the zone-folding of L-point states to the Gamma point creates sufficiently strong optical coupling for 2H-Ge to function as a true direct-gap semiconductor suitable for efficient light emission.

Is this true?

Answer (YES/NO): NO